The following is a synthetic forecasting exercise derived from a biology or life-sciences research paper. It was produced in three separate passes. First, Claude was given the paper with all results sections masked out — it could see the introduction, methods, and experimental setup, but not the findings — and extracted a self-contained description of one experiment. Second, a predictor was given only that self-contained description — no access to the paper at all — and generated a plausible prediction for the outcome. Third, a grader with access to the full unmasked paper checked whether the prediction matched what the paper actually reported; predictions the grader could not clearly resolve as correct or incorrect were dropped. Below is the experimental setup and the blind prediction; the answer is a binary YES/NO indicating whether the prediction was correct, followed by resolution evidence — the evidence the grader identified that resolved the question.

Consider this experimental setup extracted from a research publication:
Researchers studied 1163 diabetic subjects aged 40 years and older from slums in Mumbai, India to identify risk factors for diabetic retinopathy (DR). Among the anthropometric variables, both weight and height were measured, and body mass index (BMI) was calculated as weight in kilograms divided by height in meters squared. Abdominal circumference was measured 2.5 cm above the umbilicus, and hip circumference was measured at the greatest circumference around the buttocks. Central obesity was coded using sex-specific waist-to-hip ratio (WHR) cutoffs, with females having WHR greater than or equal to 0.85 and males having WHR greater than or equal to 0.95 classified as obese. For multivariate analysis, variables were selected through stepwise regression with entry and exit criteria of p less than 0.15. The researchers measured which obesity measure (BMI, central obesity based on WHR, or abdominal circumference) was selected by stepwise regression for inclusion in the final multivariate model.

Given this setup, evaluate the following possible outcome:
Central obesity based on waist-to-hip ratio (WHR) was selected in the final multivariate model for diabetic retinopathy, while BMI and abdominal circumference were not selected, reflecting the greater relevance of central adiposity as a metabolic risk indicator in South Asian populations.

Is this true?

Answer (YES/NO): NO